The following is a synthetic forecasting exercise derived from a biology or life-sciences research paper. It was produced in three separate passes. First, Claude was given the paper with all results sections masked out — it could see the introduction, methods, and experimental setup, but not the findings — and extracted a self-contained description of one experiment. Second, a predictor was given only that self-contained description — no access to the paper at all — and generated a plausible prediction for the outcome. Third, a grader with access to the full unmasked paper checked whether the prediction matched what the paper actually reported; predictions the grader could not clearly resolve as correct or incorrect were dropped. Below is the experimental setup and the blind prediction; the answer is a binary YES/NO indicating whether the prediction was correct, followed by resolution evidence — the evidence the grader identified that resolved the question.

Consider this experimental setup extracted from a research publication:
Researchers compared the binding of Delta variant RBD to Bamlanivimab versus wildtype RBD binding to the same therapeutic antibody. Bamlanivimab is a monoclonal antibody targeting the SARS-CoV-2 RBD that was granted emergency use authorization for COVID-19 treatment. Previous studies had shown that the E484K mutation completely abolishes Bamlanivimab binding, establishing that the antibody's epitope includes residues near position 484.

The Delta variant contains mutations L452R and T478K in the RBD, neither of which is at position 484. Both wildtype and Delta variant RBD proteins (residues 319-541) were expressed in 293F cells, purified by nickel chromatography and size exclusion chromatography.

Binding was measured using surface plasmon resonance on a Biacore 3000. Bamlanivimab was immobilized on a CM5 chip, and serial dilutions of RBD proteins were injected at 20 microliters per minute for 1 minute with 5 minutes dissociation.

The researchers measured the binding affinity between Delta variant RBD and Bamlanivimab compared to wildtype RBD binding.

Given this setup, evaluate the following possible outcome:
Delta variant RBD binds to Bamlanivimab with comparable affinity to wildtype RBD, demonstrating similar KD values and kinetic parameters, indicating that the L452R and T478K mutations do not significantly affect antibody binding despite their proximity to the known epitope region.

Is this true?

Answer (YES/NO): NO